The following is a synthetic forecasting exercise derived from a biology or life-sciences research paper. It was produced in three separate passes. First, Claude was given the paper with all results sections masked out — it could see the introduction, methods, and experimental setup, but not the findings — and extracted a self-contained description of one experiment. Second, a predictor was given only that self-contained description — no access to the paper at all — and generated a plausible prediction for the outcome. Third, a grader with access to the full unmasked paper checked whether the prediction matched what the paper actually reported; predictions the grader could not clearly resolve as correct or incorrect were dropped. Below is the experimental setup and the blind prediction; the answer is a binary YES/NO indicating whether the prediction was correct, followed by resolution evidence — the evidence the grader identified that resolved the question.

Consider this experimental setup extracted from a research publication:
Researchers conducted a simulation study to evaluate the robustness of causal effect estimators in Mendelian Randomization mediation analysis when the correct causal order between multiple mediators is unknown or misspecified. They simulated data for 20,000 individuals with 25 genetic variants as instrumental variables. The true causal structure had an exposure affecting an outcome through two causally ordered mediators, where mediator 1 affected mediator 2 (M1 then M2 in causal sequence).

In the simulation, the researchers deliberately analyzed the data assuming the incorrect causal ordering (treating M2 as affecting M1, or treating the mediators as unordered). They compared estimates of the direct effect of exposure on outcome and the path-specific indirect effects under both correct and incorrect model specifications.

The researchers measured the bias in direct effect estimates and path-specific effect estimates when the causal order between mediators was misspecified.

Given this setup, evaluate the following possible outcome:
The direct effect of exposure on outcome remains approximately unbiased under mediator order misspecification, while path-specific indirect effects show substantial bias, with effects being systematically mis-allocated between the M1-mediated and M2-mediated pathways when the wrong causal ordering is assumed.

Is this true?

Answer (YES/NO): YES